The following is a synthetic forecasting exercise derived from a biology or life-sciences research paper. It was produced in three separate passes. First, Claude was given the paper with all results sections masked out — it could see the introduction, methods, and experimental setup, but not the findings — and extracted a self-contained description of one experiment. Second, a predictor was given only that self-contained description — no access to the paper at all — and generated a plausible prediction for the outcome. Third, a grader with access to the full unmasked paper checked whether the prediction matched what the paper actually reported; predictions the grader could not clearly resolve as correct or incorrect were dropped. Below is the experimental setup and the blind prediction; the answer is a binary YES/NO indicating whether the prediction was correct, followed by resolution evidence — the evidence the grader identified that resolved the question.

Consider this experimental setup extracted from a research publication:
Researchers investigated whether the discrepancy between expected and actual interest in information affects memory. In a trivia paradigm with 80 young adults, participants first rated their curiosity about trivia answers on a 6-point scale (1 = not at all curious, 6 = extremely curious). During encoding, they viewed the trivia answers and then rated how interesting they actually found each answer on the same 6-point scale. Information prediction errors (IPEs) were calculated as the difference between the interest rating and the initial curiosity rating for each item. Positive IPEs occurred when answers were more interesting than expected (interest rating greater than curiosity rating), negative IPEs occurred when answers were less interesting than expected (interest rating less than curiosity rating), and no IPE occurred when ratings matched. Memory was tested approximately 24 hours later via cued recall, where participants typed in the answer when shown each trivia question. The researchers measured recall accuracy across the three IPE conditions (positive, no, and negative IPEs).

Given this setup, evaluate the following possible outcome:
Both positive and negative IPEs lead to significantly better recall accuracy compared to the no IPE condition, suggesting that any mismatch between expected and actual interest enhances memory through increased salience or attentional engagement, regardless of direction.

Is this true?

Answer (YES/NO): NO